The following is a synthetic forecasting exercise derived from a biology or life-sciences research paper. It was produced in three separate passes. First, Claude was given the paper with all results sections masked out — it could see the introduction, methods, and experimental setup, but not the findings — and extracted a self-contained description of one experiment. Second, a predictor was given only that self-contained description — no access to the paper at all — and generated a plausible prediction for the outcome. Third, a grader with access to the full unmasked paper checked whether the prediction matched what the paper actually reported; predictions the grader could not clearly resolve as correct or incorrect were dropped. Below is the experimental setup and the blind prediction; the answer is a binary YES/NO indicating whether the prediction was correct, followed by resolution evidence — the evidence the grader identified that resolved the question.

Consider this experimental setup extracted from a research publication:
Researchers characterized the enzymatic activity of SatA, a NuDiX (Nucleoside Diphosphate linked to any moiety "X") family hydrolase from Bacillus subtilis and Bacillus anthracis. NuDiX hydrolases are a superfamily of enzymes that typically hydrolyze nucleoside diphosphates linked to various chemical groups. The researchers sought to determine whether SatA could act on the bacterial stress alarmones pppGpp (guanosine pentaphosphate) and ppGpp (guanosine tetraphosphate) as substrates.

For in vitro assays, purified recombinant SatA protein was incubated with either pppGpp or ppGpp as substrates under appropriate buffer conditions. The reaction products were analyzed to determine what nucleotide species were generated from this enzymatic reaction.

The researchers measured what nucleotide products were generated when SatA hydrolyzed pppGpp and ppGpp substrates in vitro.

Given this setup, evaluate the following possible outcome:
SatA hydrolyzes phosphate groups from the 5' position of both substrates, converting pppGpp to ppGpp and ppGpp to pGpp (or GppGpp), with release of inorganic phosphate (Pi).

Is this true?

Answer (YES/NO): NO